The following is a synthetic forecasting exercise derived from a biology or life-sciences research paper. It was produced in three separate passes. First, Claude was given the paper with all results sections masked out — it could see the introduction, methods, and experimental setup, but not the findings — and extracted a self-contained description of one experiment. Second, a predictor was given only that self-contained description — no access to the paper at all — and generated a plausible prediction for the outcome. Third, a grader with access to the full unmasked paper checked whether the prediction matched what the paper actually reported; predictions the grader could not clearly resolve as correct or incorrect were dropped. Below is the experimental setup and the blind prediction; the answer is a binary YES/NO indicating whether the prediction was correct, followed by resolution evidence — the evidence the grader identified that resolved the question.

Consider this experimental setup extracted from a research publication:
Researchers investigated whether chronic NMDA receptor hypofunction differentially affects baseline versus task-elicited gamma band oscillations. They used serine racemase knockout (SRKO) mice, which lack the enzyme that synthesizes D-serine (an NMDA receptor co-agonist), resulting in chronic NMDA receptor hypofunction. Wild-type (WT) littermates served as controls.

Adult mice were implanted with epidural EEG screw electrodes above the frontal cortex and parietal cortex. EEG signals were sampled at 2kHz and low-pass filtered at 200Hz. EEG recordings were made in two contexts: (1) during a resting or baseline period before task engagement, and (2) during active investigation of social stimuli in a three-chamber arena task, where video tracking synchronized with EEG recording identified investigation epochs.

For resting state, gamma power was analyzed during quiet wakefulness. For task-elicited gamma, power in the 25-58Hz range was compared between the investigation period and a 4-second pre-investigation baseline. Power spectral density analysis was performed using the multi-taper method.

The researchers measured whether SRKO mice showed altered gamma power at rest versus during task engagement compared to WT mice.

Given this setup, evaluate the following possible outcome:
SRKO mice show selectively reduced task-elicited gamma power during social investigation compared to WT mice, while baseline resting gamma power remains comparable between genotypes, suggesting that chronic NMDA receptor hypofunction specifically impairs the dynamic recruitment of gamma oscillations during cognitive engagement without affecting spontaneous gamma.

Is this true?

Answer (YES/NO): NO